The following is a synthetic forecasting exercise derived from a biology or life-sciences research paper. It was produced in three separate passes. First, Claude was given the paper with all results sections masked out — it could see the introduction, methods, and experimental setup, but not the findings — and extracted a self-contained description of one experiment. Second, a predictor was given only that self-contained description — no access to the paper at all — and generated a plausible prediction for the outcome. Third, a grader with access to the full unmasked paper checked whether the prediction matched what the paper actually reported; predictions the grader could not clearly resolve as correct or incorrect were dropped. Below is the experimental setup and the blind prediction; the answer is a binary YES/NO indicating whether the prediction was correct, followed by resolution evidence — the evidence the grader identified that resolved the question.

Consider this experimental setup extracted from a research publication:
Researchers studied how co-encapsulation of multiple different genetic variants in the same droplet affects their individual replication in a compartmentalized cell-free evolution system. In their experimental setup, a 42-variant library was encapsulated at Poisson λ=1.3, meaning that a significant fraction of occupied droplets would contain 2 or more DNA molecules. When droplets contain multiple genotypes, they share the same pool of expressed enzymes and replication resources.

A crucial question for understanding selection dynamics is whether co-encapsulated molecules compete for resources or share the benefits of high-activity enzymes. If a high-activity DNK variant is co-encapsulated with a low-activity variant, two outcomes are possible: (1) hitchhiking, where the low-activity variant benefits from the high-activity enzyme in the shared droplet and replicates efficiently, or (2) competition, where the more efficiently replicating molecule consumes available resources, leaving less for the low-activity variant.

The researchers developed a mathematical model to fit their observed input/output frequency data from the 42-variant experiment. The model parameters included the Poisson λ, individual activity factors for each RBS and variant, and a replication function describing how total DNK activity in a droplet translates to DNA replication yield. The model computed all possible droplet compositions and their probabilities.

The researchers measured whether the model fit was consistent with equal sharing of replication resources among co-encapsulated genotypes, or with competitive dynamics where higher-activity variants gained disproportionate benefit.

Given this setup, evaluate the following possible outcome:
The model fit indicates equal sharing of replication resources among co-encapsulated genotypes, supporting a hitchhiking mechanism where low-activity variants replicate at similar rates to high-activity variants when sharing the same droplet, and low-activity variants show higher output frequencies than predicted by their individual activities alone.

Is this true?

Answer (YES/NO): YES